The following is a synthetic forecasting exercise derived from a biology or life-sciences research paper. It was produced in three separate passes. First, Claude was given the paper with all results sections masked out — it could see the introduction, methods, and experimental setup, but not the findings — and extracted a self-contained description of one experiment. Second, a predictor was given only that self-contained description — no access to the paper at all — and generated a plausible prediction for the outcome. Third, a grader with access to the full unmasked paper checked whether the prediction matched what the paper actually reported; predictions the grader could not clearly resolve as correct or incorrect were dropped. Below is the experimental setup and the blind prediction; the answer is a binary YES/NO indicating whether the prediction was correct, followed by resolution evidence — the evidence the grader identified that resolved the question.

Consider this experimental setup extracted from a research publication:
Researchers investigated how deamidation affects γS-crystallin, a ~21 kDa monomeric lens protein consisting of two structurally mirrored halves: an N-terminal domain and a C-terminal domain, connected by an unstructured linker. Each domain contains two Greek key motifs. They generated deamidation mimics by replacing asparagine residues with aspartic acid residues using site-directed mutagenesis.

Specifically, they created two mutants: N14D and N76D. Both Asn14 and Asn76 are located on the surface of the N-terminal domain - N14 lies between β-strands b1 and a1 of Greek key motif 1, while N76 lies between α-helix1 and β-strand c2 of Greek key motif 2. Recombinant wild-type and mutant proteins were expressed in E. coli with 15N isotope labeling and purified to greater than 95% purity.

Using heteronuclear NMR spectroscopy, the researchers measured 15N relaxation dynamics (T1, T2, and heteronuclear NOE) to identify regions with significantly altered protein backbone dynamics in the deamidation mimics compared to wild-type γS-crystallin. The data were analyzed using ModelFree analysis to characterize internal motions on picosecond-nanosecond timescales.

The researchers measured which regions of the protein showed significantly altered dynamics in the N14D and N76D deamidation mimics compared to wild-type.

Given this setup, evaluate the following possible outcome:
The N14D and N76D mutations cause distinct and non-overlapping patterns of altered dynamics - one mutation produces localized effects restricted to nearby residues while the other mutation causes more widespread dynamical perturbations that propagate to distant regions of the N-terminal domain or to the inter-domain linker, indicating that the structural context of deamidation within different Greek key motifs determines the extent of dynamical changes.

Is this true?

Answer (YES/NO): NO